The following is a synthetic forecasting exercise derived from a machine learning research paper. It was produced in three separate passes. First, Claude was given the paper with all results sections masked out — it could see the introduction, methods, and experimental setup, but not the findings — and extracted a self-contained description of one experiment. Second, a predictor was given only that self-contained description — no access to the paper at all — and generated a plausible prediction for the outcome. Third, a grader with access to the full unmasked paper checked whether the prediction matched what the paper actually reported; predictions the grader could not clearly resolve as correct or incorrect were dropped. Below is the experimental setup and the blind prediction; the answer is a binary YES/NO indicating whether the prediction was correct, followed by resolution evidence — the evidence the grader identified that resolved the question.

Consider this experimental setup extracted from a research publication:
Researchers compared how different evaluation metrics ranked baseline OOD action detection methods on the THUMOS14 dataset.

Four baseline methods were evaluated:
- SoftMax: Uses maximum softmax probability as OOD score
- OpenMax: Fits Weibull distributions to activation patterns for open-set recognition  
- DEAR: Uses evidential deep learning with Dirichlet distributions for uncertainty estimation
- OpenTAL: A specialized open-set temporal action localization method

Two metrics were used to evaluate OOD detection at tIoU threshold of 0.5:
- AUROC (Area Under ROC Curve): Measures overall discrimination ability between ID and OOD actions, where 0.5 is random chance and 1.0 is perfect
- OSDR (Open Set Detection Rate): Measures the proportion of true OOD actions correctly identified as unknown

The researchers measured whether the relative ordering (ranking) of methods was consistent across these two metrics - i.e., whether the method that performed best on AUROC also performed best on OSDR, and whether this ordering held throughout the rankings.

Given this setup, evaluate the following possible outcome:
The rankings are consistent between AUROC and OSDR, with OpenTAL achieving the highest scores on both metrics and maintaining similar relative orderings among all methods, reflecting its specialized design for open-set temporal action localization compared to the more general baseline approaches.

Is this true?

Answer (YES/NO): YES